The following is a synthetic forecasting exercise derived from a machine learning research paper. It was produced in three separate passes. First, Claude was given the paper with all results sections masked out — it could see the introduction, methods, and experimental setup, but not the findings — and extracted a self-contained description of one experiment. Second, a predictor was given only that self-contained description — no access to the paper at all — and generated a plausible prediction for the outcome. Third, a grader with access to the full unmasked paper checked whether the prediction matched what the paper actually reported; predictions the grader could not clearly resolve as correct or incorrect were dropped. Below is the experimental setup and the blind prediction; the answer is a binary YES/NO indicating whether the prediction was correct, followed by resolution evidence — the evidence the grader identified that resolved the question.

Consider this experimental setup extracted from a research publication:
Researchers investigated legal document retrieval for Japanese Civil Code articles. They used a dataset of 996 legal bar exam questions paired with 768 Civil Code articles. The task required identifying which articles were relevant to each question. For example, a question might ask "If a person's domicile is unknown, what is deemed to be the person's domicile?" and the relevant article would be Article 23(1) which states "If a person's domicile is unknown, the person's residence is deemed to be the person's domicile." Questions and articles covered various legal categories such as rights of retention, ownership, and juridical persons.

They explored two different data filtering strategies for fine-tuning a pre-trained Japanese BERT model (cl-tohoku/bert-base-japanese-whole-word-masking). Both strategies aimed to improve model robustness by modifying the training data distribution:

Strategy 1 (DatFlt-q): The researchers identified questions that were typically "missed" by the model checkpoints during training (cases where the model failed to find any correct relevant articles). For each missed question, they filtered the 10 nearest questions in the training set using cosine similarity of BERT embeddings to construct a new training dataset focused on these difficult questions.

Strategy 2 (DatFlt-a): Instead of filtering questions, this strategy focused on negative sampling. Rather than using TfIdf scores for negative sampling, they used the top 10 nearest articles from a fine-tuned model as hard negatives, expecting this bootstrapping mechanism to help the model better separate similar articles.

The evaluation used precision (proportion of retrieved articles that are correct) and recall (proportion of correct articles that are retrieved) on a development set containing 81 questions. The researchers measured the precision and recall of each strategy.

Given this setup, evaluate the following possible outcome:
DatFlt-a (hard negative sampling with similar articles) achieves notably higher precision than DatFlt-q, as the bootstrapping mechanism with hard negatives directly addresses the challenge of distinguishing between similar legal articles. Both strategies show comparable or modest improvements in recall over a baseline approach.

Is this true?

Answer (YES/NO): NO